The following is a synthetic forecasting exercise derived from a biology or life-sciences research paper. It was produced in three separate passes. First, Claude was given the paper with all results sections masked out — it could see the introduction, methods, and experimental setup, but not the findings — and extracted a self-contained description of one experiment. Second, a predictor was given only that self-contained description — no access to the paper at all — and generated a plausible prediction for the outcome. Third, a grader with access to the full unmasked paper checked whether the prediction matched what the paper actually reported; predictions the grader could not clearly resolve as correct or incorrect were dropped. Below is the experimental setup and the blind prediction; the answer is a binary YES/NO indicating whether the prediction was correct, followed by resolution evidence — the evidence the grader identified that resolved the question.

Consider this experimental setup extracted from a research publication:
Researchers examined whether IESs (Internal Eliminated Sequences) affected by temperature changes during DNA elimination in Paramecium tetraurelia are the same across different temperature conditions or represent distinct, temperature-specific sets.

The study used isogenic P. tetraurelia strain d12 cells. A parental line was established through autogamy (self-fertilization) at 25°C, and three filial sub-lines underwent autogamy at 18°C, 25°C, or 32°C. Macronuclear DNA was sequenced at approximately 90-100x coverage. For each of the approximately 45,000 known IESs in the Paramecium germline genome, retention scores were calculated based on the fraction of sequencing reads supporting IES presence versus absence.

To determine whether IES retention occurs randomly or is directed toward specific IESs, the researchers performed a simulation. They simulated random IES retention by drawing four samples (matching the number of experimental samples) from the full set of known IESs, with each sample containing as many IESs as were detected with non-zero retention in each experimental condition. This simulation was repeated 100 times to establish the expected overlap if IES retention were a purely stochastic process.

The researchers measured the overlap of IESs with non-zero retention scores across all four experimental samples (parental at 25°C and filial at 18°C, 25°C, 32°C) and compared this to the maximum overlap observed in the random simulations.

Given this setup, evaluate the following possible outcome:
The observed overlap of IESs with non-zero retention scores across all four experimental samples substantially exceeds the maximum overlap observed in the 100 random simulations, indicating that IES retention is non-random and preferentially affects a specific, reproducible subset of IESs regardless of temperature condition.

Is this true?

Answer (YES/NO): YES